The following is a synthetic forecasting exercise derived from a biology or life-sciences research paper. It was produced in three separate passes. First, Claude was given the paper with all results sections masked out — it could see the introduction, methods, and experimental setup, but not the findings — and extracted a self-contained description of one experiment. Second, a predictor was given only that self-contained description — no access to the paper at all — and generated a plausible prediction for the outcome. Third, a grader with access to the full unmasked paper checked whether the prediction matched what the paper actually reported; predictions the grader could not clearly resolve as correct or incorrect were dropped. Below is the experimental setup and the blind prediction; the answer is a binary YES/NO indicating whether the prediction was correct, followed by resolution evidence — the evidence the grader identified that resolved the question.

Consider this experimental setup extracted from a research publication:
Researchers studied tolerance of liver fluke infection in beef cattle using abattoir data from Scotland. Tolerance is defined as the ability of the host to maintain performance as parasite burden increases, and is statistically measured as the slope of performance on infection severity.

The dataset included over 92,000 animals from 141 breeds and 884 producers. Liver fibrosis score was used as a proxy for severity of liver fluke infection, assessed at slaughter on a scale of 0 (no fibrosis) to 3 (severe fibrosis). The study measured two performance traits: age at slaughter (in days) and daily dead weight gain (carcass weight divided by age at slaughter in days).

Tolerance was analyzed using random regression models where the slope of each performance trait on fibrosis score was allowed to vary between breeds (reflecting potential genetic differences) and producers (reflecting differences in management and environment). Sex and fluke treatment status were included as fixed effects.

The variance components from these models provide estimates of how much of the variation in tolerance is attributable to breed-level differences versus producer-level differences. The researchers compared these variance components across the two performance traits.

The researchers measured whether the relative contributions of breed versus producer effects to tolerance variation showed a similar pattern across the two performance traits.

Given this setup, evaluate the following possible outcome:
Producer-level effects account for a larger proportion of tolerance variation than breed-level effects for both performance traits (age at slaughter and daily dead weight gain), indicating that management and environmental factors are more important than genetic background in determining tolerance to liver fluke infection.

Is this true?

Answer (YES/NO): YES